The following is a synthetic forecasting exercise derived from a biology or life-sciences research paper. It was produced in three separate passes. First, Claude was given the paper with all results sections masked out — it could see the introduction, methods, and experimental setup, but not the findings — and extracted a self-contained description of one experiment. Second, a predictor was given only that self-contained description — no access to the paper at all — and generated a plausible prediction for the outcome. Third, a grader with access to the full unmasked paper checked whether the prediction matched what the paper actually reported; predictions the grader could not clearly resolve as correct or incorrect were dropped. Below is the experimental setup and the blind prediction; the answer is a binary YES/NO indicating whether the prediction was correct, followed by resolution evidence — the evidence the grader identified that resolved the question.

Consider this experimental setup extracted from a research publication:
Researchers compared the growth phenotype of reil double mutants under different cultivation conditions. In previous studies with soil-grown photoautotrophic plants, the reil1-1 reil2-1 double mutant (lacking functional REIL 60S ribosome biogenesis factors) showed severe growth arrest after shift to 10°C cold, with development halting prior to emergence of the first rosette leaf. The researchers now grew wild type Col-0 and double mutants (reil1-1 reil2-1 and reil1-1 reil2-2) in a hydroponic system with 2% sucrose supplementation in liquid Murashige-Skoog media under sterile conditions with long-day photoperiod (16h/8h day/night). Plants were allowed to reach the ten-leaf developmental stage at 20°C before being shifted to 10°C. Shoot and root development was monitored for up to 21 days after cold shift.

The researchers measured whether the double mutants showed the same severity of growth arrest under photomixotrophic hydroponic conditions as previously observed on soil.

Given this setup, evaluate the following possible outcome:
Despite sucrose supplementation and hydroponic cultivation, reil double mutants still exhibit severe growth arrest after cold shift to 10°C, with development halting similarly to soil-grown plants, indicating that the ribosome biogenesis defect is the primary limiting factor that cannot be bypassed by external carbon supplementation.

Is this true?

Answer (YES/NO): NO